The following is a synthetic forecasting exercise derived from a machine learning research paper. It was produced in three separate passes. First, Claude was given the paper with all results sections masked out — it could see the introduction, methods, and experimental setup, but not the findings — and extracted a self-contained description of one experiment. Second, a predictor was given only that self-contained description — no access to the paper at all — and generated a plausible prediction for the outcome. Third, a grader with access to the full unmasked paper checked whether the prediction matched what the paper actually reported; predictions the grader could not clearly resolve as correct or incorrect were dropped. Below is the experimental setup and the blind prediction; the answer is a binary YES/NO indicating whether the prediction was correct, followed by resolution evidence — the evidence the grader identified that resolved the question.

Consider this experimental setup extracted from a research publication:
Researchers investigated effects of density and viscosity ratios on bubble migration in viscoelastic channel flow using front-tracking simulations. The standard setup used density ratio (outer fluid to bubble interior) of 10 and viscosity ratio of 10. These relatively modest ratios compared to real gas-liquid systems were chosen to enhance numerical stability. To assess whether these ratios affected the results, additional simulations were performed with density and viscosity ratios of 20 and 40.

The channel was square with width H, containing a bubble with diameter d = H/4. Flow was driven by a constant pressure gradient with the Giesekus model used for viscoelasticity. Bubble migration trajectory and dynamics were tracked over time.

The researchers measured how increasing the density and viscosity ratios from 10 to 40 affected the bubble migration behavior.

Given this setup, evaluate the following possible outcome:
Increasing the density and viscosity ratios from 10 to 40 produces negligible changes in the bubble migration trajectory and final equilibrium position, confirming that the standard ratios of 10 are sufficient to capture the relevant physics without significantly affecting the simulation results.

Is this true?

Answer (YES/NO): YES